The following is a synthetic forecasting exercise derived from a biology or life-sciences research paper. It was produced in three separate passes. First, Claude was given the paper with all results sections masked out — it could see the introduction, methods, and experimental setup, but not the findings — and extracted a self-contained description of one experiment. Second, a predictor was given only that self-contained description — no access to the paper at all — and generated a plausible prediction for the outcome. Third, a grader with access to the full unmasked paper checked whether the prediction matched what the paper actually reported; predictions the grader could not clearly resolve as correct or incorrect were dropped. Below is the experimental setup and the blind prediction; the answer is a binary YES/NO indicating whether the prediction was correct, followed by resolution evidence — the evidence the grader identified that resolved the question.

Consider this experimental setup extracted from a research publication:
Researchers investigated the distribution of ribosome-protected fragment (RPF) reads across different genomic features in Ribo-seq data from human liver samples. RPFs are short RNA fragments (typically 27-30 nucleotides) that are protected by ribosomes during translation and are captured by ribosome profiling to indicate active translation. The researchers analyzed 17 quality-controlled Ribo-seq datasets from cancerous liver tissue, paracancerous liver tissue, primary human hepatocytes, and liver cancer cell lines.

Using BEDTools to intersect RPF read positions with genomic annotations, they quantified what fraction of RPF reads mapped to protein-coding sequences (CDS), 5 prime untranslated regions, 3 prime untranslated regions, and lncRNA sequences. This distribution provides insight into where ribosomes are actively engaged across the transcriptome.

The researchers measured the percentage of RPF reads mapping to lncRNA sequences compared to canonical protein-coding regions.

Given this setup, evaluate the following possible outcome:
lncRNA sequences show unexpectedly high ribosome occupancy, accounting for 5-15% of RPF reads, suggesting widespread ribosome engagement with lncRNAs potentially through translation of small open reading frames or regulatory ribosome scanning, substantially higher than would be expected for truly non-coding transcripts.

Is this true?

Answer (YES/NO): NO